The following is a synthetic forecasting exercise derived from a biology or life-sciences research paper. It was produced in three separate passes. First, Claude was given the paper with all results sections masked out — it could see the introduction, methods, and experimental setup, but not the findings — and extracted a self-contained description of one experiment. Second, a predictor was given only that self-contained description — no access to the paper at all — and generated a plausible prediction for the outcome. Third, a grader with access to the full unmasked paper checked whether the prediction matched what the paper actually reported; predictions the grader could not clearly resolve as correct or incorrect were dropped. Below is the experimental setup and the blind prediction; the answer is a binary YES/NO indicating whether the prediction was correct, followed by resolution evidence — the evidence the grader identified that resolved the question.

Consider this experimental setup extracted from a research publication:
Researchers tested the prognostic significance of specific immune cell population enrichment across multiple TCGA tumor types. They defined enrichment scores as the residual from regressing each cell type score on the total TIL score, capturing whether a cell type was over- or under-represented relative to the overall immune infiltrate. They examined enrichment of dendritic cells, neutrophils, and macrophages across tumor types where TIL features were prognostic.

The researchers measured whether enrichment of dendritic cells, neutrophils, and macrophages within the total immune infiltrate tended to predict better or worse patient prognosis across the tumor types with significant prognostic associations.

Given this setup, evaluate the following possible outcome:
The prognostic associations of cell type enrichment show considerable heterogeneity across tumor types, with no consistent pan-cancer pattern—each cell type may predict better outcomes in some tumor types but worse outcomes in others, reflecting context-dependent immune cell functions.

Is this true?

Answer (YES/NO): NO